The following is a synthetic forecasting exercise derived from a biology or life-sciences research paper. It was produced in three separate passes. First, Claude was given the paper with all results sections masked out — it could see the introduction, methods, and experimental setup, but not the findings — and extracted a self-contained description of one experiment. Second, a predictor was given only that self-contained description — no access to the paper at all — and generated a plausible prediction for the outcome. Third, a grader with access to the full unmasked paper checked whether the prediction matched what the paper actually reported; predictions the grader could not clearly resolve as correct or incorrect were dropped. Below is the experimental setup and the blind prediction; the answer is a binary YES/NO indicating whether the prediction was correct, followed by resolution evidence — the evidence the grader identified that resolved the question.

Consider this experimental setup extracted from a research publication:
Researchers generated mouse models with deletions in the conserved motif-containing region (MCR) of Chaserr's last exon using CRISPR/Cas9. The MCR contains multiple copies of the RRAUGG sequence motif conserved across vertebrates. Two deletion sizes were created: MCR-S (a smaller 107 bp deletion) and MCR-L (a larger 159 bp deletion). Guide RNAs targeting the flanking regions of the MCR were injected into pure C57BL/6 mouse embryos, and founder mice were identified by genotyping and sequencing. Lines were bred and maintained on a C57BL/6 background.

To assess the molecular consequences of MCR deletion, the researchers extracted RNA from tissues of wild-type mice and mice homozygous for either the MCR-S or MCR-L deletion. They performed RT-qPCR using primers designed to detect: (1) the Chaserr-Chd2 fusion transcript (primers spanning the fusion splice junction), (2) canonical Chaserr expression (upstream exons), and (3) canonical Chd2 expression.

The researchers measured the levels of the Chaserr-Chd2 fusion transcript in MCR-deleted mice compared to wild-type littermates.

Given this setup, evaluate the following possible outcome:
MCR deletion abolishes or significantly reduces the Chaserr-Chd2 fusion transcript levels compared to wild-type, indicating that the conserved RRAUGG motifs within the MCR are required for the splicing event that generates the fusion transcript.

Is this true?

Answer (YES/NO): NO